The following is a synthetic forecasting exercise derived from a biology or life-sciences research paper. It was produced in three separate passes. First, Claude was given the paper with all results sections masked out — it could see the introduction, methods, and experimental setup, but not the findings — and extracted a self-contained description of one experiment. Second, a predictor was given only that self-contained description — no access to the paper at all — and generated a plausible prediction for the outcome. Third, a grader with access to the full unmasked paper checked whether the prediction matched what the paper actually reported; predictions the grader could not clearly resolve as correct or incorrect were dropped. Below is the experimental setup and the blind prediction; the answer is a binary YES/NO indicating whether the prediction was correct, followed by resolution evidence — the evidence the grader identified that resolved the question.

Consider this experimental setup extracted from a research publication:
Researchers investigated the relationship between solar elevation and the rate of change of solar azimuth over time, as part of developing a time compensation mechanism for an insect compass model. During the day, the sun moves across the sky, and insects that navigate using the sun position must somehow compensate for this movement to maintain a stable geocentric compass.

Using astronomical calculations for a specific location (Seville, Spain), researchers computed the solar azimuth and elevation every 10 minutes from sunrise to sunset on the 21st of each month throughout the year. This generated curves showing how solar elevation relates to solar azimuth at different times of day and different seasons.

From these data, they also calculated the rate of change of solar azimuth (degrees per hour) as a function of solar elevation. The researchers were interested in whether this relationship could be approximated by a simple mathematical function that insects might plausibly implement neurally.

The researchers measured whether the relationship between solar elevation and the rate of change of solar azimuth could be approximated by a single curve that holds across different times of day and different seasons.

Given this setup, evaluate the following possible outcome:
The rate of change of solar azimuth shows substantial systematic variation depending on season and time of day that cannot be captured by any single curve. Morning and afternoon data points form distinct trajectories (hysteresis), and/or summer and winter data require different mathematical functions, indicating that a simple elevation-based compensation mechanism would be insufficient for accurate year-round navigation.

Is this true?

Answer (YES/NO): NO